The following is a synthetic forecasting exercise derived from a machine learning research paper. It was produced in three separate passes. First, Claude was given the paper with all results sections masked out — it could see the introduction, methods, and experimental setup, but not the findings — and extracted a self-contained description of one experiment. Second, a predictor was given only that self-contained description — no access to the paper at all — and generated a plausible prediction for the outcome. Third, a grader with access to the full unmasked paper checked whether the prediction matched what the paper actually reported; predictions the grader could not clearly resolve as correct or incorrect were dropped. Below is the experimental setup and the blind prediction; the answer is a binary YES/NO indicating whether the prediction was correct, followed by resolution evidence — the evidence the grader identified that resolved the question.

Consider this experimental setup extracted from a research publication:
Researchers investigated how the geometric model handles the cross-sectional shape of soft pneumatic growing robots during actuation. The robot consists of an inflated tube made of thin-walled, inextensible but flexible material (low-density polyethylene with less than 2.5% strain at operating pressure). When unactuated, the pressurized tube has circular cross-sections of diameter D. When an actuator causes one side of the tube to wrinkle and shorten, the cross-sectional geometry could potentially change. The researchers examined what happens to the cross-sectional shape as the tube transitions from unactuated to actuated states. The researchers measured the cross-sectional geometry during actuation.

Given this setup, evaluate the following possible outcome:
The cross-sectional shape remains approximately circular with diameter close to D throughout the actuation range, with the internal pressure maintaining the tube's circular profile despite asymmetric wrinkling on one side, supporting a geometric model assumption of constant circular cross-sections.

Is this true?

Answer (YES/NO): YES